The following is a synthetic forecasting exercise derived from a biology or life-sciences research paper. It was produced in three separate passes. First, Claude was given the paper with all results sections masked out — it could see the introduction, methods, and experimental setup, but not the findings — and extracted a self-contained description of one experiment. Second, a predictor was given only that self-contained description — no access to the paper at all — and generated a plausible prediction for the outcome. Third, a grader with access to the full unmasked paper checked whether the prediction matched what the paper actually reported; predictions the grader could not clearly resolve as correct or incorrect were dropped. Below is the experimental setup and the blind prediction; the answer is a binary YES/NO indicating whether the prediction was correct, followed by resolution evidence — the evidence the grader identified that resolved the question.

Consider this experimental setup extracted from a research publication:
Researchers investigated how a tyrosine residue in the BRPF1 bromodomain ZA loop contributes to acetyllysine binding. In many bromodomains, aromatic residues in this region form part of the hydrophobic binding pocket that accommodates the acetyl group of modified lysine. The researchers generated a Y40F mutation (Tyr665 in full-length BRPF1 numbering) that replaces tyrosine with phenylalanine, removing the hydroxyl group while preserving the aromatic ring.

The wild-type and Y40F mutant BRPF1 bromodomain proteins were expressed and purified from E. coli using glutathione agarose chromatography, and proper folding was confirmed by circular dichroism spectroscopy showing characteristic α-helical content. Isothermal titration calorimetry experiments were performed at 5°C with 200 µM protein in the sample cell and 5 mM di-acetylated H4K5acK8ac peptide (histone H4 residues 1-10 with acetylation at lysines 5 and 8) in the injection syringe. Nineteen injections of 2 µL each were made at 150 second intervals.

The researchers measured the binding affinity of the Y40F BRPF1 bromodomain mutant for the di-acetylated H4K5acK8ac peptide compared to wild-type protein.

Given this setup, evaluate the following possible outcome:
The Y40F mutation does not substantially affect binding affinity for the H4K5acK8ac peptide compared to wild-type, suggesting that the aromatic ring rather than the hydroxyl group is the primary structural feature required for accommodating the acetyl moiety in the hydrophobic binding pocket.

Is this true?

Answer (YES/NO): NO